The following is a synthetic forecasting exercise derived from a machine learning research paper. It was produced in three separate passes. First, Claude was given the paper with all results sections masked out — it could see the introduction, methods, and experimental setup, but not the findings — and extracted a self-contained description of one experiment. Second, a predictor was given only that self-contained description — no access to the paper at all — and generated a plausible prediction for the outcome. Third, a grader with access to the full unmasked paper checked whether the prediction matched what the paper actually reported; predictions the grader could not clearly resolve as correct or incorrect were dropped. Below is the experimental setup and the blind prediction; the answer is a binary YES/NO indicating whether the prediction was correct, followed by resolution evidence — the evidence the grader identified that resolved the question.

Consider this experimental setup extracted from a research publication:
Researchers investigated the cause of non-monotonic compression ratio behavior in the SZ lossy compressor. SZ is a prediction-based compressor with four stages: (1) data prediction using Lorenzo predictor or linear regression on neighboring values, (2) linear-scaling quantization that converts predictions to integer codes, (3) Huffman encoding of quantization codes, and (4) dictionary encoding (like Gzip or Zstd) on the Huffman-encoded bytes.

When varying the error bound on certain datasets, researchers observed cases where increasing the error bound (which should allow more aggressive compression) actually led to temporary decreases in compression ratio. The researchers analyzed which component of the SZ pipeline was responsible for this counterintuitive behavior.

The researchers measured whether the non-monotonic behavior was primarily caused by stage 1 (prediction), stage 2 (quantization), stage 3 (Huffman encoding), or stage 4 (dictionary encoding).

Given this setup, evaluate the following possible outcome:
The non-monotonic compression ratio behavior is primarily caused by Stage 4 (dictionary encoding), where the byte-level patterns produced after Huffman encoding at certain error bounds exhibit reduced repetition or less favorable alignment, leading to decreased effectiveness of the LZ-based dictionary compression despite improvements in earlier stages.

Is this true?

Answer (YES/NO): NO